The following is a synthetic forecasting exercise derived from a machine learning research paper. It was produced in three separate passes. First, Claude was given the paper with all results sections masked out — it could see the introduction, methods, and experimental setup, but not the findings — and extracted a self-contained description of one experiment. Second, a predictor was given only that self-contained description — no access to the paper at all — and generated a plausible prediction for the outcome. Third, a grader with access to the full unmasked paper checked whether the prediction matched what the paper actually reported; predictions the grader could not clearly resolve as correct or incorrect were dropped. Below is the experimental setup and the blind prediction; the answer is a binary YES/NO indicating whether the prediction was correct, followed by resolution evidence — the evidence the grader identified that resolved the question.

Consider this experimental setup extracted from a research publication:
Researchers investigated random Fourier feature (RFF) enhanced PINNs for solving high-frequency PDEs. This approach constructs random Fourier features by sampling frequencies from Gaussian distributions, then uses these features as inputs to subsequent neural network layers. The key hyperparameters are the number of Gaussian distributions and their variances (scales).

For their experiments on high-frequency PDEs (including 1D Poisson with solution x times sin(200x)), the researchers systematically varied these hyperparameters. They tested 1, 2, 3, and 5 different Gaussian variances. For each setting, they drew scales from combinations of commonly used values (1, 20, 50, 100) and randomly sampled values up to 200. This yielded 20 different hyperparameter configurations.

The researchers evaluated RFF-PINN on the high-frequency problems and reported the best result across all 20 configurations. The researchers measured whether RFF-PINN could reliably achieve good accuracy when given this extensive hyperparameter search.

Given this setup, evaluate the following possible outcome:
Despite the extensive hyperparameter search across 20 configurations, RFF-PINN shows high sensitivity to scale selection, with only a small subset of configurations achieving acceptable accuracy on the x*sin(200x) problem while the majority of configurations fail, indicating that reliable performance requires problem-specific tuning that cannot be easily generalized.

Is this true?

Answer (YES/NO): YES